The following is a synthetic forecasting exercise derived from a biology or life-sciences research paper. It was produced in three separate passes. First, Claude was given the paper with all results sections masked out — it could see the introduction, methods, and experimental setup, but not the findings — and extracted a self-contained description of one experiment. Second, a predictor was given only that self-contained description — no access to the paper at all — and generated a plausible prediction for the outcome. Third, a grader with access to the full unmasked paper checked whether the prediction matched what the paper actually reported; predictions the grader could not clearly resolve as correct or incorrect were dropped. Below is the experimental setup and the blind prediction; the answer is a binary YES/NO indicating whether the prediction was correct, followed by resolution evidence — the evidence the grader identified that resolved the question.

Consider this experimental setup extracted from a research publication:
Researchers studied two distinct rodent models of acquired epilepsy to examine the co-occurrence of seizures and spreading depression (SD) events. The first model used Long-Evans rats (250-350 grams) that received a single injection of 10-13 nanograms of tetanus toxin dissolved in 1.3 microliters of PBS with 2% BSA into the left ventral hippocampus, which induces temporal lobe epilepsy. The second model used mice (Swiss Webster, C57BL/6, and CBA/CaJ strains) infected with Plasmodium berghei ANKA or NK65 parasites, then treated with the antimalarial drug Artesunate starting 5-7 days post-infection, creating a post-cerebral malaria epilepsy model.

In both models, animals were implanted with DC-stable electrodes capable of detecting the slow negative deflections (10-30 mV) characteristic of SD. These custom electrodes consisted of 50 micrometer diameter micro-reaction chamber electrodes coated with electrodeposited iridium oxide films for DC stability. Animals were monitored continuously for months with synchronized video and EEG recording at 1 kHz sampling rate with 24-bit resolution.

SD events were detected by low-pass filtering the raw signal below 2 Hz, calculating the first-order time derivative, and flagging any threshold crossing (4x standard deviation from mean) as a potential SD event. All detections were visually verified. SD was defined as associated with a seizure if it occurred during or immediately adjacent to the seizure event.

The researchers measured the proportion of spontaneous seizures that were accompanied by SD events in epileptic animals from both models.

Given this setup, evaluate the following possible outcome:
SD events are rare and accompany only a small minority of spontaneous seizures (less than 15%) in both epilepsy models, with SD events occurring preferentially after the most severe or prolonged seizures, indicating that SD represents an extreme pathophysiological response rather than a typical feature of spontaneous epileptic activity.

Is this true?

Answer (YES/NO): NO